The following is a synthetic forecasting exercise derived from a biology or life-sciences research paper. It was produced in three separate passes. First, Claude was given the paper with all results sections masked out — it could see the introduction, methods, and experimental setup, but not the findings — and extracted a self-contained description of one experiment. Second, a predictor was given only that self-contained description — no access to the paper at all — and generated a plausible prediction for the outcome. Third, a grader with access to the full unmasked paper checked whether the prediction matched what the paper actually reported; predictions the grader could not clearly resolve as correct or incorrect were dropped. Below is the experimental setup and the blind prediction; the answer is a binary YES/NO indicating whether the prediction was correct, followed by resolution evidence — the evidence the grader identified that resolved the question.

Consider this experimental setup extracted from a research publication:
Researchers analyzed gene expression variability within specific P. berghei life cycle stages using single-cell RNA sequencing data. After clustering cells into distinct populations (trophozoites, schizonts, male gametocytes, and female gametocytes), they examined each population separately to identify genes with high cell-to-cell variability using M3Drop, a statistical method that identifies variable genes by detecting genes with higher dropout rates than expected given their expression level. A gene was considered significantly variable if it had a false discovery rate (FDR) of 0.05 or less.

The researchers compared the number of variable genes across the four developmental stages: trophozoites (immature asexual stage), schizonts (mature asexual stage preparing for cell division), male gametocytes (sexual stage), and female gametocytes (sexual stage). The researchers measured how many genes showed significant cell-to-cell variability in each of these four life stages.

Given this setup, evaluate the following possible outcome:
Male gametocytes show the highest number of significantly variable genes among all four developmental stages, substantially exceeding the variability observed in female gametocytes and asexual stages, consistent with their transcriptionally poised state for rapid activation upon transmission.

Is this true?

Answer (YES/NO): NO